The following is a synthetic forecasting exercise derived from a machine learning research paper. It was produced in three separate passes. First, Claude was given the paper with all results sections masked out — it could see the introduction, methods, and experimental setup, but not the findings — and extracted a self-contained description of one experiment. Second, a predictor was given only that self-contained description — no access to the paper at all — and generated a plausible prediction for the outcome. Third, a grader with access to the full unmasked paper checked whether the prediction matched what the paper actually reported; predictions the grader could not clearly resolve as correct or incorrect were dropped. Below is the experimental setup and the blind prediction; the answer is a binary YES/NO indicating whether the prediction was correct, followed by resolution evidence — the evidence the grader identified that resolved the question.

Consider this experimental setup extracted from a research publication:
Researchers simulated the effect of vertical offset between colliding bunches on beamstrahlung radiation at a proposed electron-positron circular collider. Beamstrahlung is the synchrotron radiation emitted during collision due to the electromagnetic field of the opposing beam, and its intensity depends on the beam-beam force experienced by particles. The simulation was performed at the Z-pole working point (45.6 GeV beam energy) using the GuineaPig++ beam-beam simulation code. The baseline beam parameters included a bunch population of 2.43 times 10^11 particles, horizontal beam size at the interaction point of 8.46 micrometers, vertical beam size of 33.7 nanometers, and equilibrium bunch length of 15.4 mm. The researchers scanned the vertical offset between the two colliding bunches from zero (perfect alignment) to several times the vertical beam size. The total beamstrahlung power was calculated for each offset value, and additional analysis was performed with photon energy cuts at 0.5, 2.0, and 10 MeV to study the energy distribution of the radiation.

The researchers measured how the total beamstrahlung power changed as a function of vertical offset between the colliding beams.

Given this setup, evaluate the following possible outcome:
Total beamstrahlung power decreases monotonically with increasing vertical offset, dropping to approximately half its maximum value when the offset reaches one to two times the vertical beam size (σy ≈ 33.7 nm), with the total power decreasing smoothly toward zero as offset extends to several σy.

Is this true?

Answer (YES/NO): NO